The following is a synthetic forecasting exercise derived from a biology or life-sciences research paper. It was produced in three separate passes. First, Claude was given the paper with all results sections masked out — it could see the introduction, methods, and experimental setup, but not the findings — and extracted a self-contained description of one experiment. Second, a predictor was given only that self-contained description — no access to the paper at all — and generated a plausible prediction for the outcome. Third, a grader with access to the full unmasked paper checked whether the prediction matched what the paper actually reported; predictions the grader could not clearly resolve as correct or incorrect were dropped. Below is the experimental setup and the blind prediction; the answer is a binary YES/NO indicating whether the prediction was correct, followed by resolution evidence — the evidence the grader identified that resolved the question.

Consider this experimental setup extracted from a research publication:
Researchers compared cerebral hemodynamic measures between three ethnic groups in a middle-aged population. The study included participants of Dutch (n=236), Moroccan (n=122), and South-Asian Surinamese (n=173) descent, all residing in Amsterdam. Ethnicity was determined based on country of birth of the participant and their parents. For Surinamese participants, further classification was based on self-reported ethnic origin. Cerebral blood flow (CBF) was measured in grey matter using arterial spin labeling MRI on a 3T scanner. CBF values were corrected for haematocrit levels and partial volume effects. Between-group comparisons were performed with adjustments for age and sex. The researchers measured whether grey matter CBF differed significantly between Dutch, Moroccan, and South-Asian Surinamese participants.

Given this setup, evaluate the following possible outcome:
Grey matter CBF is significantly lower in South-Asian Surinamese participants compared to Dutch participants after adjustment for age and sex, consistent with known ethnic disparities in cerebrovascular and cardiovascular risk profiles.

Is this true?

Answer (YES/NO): NO